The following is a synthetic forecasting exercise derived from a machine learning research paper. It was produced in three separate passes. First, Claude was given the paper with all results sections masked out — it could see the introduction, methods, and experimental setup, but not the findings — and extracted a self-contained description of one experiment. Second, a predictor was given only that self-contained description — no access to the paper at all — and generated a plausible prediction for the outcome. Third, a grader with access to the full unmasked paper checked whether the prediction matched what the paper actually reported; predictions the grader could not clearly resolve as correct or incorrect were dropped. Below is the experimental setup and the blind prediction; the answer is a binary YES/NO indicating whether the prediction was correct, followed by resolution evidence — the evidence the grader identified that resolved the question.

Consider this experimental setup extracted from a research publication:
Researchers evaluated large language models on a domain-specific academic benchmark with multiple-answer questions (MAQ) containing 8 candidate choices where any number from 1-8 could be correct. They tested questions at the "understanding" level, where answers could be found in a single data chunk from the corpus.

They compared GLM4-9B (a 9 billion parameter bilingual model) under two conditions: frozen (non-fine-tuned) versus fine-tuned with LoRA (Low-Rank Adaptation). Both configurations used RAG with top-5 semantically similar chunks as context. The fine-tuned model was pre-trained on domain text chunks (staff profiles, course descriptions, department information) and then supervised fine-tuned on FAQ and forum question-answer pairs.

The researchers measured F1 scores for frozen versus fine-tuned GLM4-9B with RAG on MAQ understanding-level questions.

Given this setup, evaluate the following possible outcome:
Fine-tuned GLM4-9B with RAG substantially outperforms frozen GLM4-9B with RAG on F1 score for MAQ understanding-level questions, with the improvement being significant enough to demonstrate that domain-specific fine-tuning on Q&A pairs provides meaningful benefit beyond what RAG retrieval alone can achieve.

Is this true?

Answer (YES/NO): YES